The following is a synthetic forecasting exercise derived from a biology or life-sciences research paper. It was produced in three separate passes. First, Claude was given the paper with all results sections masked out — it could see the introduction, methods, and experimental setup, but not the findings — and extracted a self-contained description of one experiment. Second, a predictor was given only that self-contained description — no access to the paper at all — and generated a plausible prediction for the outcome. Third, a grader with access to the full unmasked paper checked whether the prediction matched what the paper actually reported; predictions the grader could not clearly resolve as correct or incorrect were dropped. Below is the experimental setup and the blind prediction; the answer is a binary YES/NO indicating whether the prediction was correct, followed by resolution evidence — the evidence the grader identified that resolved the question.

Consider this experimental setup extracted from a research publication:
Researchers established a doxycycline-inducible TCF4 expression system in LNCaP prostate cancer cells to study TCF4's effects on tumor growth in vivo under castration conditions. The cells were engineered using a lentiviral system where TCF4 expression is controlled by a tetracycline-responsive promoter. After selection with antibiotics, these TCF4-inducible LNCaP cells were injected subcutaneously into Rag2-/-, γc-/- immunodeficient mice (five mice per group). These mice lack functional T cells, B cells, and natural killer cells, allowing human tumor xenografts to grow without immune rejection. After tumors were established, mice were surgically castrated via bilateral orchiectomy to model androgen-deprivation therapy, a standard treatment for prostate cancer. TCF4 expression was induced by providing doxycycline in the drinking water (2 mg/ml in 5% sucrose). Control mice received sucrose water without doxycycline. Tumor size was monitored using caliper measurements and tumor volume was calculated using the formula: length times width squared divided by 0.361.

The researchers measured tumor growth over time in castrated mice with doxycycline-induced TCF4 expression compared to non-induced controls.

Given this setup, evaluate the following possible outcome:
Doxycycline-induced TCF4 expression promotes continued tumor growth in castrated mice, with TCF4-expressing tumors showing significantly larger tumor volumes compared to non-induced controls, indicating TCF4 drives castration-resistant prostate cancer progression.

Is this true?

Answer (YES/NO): YES